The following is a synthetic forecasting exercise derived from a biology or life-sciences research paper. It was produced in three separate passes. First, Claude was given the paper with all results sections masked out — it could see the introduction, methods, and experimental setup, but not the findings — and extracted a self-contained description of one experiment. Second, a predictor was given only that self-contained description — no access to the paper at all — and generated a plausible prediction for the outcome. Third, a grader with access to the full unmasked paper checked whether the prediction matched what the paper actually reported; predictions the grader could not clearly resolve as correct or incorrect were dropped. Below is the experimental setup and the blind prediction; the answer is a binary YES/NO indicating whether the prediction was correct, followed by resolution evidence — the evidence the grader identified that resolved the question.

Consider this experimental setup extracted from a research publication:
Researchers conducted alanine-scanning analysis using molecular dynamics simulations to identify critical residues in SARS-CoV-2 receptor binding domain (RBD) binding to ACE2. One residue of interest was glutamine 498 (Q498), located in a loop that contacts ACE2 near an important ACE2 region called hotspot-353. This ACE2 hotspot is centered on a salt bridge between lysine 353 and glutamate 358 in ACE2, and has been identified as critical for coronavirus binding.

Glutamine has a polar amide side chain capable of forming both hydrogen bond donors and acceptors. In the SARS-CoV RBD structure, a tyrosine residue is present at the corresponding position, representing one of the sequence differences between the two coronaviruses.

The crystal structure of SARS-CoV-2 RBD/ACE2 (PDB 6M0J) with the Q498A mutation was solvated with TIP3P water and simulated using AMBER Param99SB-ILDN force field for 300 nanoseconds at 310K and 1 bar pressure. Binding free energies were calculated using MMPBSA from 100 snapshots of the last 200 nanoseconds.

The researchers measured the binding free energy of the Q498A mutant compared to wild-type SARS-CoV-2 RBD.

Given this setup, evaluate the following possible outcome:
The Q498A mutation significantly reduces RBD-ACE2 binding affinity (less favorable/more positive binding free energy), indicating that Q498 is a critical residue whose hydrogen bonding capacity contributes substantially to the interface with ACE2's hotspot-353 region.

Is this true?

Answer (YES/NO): NO